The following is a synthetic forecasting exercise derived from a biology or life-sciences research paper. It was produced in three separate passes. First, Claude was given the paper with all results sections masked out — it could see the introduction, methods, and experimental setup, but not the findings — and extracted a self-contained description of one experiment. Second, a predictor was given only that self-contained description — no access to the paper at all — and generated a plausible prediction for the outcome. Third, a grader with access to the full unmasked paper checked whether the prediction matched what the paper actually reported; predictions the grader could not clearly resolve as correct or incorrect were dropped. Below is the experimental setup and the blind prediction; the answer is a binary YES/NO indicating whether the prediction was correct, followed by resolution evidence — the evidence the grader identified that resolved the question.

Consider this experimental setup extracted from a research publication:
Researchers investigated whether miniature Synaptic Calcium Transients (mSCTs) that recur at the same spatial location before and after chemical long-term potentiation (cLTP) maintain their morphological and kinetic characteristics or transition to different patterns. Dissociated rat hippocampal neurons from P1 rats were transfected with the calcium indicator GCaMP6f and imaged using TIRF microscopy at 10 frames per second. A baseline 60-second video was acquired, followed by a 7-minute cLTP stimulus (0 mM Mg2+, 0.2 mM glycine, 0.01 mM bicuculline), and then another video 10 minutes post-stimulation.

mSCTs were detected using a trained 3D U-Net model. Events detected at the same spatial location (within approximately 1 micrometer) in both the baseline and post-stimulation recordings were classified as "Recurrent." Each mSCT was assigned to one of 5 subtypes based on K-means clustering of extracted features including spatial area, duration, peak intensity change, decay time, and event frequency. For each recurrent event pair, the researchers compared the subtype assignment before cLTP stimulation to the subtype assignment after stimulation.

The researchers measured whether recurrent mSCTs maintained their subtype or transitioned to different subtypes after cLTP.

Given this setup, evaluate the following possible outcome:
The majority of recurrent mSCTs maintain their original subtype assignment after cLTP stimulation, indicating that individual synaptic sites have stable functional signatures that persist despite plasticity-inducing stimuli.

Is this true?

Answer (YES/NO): NO